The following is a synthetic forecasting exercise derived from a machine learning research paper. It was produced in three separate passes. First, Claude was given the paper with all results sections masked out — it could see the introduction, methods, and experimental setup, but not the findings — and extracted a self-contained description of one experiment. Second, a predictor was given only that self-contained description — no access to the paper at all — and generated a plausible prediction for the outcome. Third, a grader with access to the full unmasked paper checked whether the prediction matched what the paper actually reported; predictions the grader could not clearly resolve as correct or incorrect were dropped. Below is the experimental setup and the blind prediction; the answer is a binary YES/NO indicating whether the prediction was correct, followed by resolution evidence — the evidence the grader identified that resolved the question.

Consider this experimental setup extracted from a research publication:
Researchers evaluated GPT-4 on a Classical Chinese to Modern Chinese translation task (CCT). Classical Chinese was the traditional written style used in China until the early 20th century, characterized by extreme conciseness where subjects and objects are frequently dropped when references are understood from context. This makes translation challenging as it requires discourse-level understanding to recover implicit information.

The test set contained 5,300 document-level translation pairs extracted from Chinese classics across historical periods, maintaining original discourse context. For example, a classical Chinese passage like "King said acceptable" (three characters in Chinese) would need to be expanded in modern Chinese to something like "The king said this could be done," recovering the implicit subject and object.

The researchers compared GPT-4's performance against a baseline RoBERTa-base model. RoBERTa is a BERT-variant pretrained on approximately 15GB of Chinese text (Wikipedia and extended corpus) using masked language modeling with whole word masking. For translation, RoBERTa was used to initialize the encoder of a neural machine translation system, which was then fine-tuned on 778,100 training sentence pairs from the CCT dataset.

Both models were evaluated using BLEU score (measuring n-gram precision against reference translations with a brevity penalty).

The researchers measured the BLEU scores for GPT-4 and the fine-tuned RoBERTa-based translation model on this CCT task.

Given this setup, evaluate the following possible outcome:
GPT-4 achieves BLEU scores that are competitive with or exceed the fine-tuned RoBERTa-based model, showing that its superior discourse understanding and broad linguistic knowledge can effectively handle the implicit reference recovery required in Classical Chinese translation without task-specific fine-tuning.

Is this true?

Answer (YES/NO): NO